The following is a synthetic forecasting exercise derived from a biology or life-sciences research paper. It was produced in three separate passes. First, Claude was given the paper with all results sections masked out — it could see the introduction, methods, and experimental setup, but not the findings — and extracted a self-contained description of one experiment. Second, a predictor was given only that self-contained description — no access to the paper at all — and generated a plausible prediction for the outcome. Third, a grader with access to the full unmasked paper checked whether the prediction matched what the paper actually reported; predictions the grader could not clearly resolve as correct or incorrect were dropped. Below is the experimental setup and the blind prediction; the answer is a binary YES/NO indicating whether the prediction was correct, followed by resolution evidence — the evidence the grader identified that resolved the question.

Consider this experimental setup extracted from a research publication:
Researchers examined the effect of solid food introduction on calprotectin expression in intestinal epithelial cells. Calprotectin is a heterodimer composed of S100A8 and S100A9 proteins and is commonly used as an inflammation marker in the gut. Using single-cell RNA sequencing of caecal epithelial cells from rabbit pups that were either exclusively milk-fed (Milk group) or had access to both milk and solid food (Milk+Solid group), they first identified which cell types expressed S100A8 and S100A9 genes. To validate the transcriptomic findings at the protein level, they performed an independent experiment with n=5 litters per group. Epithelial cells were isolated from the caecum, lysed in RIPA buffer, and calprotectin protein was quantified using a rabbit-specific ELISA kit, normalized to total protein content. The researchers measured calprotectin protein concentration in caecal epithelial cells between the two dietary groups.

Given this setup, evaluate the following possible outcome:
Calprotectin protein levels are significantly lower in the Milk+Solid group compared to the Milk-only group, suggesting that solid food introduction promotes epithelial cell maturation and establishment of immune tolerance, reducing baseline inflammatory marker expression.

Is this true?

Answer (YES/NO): NO